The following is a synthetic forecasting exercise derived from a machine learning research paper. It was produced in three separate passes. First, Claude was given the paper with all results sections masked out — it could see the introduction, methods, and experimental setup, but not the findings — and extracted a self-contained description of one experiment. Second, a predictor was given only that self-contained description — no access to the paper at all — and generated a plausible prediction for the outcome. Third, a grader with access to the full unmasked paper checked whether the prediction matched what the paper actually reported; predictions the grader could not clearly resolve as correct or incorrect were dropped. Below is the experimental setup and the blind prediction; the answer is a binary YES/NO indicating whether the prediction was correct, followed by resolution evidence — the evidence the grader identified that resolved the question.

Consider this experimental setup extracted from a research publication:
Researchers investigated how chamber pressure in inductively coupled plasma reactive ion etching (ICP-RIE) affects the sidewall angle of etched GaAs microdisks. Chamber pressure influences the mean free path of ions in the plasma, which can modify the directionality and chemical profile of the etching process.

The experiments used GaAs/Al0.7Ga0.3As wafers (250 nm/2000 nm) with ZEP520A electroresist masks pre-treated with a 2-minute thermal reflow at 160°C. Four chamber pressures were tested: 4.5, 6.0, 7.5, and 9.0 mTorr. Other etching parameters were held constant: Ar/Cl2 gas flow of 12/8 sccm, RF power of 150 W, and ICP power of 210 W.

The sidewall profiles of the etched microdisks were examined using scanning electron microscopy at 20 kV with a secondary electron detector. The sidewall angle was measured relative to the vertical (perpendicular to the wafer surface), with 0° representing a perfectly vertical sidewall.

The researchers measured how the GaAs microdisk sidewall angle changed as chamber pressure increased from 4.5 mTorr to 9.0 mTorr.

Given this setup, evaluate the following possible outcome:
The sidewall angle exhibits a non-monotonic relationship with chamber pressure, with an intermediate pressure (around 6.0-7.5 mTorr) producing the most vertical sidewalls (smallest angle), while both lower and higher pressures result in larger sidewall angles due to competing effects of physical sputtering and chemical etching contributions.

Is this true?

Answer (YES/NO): NO